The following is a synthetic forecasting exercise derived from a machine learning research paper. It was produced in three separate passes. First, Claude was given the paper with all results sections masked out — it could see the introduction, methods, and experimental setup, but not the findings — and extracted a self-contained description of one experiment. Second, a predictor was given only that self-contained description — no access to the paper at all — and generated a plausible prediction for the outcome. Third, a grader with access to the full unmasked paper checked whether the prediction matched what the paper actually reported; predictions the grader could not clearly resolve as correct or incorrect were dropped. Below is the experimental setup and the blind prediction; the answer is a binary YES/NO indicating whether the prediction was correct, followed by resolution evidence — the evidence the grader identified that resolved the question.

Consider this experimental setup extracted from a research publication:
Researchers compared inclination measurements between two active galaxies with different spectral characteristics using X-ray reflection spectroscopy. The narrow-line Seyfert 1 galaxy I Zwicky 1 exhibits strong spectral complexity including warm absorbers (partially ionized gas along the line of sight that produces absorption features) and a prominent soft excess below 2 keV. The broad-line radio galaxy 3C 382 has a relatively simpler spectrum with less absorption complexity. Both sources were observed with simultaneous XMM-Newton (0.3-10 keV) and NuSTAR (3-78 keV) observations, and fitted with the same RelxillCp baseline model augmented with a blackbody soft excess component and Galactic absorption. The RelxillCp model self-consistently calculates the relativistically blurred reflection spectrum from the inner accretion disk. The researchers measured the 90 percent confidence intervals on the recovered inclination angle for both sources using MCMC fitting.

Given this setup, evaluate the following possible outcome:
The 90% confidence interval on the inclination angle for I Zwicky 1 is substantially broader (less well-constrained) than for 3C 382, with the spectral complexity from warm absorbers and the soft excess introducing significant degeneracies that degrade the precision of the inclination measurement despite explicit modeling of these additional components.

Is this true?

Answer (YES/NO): NO